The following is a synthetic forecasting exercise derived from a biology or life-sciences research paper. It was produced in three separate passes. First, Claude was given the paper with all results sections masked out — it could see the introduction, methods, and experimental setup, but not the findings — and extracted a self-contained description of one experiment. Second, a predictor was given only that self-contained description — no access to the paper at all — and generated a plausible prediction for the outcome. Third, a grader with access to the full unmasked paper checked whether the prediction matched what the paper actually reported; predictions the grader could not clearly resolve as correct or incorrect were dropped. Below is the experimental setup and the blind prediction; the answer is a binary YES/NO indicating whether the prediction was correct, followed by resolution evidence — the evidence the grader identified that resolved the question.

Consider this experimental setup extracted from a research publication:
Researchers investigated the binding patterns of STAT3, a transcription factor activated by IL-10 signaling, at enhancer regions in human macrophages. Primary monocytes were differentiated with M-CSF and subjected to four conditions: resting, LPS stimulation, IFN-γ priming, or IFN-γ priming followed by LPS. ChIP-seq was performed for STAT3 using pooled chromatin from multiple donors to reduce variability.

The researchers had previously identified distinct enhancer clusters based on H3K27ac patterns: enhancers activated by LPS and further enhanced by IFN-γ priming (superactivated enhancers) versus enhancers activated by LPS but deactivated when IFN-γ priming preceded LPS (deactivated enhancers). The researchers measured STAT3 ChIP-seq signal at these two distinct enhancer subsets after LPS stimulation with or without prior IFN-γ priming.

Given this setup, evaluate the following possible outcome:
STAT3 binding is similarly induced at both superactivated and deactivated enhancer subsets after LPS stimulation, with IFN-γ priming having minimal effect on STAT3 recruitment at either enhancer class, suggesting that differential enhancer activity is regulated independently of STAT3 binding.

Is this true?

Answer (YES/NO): NO